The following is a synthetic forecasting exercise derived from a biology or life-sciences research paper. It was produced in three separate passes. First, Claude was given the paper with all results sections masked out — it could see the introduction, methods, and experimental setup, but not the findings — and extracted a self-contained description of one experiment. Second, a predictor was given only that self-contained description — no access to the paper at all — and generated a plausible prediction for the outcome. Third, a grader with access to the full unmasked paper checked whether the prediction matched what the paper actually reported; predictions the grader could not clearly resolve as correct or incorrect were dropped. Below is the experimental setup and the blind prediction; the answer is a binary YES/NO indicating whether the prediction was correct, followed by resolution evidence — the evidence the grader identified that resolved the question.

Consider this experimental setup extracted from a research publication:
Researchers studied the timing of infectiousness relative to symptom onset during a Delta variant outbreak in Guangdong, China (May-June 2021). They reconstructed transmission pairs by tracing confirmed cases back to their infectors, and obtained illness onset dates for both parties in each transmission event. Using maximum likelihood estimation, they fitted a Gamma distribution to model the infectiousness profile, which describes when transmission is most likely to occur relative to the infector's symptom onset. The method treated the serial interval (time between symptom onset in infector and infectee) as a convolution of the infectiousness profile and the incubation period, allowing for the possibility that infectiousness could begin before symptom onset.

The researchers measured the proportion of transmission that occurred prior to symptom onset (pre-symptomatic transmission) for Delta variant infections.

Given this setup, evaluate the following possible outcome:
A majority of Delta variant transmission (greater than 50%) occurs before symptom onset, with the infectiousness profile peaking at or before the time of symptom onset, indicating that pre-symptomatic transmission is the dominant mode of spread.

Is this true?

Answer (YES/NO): YES